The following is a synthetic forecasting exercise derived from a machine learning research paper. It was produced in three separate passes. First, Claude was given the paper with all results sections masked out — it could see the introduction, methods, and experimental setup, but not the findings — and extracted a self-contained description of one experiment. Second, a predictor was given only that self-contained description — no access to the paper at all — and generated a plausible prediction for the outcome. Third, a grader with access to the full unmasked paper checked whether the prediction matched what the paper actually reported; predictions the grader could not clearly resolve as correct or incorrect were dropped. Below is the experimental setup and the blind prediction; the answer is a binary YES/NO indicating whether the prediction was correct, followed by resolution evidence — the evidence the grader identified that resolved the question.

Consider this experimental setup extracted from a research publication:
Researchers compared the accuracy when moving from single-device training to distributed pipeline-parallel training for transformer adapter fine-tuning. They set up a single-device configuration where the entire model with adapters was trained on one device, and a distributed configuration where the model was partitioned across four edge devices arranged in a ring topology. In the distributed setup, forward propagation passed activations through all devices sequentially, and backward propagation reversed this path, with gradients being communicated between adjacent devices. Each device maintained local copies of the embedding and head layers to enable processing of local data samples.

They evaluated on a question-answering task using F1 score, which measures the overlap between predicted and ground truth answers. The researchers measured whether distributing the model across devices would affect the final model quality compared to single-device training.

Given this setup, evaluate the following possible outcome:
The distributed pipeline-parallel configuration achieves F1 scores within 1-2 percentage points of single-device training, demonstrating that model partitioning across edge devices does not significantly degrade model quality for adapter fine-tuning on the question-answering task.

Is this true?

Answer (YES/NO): NO